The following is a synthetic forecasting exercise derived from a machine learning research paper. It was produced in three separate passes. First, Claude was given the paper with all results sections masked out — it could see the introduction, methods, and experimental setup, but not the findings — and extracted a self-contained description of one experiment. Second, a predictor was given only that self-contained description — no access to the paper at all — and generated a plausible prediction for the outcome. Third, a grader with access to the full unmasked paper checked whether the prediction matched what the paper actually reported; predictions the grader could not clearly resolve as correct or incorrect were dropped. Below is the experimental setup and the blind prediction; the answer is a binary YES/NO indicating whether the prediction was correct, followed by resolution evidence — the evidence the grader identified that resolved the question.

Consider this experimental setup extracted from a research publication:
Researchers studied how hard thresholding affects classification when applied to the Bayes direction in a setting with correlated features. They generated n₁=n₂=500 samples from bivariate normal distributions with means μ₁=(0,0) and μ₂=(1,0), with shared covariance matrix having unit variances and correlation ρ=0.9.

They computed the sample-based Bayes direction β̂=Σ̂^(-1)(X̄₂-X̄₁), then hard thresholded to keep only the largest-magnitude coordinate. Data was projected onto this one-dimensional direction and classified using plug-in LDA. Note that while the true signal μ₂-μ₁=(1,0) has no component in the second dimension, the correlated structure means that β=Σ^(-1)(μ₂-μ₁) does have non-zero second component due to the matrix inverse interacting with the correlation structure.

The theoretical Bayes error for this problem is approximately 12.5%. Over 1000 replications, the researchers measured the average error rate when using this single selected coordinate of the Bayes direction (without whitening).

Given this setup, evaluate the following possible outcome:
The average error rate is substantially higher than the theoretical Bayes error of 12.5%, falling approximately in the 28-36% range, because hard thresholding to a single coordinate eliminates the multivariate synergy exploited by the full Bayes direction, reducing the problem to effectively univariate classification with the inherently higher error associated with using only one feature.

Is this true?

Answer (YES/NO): YES